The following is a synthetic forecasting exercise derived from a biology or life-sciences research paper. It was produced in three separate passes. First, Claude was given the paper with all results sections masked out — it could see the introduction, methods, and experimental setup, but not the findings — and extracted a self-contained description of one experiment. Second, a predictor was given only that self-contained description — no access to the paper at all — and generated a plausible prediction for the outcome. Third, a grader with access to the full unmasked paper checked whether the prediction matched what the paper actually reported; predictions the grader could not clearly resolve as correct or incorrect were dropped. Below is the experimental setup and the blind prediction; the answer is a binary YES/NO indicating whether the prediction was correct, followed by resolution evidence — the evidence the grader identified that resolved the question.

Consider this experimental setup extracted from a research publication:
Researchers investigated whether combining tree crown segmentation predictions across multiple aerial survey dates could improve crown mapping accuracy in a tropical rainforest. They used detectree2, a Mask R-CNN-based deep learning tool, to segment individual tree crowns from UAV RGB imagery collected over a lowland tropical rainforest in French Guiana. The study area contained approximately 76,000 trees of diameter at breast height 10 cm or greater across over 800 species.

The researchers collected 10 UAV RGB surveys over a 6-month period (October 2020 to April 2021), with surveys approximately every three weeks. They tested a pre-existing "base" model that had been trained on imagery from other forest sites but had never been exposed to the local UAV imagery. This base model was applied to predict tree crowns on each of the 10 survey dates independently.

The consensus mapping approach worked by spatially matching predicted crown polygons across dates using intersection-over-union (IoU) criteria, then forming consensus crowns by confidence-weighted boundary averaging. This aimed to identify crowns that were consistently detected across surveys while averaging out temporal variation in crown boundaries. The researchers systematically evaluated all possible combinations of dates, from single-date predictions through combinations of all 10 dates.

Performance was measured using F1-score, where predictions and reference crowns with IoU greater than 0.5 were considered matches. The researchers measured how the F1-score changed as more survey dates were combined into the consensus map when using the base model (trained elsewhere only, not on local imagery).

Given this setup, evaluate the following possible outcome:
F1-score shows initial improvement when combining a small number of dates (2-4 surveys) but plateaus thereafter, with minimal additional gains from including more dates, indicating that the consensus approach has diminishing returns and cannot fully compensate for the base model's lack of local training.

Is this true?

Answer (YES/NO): NO